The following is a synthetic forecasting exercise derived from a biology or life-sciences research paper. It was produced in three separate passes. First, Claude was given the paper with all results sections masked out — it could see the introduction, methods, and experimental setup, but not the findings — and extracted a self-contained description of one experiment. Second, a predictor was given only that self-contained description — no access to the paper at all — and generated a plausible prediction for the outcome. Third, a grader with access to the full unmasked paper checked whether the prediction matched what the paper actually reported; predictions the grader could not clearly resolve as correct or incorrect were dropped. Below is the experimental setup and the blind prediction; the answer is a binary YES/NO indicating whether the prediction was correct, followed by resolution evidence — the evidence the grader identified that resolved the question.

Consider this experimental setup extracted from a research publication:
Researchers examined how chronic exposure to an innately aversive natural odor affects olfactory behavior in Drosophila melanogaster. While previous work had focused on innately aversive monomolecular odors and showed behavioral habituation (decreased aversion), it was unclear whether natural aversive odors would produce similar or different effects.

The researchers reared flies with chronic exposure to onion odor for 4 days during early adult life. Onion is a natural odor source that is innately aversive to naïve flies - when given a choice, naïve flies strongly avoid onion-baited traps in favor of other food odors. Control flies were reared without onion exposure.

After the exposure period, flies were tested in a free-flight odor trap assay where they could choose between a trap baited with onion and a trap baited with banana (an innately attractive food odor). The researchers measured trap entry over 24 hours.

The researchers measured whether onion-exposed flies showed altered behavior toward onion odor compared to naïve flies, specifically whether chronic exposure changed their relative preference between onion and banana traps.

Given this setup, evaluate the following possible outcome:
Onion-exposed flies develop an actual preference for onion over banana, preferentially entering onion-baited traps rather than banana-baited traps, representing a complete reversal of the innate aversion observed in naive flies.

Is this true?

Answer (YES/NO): NO